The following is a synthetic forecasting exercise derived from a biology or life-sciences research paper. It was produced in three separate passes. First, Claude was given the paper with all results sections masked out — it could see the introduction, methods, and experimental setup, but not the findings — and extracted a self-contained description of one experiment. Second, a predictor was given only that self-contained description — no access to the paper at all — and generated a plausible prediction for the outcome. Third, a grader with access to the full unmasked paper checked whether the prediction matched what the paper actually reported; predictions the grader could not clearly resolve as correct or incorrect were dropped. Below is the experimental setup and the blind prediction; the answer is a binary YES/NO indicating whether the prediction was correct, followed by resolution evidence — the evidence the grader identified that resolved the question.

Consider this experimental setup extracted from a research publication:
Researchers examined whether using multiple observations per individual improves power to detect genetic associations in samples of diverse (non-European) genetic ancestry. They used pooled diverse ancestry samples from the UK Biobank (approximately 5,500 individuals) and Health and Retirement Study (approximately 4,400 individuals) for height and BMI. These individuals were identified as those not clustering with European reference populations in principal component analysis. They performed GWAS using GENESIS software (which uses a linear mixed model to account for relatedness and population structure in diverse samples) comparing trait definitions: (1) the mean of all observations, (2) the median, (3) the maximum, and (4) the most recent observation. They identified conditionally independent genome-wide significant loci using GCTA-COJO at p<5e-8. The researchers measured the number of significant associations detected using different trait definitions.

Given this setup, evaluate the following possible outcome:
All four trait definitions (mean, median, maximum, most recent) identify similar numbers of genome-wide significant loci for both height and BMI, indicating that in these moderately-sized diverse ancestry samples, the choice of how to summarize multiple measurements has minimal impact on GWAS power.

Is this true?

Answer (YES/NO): NO